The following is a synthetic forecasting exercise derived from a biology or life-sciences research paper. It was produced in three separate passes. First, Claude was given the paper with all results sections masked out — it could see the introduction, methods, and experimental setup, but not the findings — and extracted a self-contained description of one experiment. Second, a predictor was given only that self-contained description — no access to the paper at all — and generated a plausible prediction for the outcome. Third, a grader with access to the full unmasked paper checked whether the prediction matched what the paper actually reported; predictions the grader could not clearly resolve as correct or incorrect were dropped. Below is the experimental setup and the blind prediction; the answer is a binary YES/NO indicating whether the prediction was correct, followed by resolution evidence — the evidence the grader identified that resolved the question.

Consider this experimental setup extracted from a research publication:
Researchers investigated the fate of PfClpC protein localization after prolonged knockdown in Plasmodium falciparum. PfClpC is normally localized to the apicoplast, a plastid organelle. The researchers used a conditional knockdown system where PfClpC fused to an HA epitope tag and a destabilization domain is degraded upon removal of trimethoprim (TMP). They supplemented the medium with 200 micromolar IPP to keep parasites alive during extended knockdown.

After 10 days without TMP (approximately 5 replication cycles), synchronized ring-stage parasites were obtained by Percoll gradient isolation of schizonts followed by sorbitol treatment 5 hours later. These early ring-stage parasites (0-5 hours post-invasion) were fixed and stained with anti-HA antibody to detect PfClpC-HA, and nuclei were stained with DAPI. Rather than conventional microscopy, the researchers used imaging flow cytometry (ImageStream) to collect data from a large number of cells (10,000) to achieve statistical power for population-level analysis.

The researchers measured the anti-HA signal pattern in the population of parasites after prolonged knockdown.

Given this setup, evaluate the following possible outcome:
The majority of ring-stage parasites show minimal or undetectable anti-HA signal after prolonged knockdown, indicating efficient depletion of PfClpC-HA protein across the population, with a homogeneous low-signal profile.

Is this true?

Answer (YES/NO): NO